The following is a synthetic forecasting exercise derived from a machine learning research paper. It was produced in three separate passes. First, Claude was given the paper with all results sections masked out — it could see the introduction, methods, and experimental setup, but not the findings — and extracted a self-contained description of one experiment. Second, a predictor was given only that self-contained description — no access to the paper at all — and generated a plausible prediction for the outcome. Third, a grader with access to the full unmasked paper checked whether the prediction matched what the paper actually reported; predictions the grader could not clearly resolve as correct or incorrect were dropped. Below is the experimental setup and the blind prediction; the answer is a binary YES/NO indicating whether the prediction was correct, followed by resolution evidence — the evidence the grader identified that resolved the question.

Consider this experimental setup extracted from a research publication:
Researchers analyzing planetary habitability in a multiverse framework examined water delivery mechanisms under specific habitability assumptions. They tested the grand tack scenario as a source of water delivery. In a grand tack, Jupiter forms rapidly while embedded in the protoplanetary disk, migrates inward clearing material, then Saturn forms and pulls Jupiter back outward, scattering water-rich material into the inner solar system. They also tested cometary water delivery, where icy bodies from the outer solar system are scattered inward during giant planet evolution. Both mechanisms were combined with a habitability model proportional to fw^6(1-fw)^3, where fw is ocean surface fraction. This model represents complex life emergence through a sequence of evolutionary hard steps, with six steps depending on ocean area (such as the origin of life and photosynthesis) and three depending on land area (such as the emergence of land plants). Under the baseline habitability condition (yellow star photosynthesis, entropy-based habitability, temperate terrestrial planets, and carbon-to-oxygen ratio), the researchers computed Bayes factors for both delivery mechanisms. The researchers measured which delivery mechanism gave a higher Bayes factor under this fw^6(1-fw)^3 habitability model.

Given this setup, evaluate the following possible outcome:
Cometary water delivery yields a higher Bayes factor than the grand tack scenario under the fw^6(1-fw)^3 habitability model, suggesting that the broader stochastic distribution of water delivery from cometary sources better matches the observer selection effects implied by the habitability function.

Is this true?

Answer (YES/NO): NO